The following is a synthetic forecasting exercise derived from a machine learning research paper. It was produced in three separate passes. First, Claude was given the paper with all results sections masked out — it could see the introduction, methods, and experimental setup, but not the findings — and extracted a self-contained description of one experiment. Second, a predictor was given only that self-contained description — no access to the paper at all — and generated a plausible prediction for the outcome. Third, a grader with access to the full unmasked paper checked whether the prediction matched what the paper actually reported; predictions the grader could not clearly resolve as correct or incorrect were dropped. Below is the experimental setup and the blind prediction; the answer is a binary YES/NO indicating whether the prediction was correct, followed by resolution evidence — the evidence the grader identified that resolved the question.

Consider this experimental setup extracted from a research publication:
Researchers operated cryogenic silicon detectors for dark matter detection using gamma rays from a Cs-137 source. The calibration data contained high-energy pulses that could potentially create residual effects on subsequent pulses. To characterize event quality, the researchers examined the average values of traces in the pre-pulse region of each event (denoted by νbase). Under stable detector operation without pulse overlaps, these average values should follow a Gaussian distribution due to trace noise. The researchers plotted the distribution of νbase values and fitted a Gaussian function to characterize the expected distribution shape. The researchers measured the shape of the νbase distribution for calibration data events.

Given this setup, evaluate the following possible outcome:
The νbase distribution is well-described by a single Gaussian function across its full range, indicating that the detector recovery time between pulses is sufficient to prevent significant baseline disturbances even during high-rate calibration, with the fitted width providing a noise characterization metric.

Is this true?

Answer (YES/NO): NO